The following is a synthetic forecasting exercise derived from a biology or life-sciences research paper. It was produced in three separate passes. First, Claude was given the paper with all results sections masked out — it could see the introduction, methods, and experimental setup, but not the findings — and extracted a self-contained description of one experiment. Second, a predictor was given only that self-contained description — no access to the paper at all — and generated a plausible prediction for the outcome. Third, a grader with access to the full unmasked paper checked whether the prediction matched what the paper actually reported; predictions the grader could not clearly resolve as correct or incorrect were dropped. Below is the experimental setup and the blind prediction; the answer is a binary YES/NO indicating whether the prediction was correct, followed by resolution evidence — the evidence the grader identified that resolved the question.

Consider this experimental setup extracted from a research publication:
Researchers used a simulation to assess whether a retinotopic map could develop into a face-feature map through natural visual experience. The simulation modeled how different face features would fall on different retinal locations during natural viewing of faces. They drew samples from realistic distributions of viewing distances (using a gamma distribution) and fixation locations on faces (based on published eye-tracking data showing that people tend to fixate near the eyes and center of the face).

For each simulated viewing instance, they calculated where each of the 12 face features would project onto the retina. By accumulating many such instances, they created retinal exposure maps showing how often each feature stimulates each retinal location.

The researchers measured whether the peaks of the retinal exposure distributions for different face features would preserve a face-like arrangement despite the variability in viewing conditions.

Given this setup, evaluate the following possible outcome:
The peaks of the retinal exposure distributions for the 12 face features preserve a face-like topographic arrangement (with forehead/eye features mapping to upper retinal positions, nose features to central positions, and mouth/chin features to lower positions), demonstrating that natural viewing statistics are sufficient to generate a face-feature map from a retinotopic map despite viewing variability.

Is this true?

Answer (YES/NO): YES